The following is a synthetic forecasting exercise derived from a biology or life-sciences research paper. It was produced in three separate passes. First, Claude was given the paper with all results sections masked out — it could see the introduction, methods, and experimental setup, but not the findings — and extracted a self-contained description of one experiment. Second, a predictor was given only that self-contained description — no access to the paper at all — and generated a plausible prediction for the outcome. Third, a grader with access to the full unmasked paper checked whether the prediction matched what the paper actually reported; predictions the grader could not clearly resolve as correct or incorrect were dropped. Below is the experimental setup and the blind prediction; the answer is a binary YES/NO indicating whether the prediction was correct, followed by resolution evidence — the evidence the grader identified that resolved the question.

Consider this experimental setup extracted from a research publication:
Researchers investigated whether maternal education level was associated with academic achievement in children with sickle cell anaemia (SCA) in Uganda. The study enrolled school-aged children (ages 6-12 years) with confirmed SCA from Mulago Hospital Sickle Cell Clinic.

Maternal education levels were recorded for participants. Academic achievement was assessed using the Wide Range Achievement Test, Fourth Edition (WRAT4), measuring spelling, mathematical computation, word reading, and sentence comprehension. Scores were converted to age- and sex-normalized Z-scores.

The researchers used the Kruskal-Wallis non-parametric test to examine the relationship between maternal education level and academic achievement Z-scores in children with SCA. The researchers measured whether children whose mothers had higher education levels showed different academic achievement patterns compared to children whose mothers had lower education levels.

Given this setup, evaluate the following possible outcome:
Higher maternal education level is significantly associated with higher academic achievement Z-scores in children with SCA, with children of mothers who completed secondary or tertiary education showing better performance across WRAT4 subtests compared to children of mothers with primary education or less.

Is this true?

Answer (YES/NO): NO